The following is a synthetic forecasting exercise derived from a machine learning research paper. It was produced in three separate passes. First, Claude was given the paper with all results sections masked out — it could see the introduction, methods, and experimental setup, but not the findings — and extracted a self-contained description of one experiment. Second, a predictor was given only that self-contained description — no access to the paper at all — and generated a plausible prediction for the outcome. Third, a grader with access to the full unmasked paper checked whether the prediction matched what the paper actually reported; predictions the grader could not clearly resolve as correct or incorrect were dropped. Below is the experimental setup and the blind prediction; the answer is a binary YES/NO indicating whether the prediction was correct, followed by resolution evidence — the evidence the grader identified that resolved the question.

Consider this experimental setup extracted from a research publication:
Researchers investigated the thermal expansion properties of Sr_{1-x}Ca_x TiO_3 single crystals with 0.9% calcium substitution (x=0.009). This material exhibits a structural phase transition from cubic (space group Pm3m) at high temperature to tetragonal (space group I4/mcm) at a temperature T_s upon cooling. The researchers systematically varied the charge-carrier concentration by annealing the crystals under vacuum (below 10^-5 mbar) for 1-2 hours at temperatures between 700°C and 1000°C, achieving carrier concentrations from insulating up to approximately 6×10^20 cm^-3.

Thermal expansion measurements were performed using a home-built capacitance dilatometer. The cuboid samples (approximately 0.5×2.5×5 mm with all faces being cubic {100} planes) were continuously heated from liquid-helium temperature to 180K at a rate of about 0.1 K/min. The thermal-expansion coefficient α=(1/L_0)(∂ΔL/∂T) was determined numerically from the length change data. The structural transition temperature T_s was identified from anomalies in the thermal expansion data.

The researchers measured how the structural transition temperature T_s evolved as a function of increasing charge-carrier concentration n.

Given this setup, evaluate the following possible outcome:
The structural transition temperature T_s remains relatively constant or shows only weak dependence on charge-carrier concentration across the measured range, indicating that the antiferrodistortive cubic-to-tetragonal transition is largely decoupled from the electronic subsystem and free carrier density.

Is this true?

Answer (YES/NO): NO